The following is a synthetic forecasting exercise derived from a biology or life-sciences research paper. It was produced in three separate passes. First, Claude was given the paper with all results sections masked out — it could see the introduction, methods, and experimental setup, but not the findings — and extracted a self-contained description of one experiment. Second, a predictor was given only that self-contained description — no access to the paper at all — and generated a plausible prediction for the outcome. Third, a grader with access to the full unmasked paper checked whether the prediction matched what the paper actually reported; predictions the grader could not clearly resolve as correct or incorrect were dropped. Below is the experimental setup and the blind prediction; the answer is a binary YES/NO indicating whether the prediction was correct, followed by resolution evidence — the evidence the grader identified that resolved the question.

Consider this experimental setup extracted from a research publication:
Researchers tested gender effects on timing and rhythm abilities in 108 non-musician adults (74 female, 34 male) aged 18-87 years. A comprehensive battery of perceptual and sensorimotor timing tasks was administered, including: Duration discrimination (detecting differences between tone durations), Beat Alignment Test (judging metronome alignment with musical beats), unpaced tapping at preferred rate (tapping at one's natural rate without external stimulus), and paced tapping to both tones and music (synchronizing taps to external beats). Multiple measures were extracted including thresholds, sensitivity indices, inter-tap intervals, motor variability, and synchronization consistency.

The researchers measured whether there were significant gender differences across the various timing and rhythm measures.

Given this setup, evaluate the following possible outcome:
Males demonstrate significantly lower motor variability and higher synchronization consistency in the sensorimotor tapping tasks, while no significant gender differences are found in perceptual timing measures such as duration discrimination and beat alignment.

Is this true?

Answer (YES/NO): NO